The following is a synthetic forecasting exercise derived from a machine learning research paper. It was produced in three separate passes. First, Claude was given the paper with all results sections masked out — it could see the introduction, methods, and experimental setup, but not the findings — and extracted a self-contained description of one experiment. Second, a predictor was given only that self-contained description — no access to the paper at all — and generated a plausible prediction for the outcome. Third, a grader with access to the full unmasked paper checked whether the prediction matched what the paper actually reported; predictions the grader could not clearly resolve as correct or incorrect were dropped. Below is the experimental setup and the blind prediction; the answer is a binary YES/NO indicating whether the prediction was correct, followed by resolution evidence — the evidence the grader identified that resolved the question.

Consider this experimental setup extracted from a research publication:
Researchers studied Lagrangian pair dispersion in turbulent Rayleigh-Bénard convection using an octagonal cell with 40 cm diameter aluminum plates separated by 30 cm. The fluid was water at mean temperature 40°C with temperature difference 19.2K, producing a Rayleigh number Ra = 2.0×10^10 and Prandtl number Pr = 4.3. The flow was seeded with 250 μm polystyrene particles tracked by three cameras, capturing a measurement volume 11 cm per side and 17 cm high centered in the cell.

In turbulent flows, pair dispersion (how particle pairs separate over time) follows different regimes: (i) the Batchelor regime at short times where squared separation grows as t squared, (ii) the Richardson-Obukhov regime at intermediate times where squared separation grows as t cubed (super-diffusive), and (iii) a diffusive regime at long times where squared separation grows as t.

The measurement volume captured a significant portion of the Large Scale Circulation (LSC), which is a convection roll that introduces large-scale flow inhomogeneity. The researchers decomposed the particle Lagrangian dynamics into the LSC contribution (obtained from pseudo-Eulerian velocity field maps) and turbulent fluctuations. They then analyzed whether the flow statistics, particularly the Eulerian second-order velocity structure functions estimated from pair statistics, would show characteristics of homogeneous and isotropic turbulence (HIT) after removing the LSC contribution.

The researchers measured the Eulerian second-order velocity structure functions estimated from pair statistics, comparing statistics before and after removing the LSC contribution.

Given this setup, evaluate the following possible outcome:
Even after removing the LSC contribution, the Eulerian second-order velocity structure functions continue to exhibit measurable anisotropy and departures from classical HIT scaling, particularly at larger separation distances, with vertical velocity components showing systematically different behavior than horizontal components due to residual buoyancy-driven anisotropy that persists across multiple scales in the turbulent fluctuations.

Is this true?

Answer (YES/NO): NO